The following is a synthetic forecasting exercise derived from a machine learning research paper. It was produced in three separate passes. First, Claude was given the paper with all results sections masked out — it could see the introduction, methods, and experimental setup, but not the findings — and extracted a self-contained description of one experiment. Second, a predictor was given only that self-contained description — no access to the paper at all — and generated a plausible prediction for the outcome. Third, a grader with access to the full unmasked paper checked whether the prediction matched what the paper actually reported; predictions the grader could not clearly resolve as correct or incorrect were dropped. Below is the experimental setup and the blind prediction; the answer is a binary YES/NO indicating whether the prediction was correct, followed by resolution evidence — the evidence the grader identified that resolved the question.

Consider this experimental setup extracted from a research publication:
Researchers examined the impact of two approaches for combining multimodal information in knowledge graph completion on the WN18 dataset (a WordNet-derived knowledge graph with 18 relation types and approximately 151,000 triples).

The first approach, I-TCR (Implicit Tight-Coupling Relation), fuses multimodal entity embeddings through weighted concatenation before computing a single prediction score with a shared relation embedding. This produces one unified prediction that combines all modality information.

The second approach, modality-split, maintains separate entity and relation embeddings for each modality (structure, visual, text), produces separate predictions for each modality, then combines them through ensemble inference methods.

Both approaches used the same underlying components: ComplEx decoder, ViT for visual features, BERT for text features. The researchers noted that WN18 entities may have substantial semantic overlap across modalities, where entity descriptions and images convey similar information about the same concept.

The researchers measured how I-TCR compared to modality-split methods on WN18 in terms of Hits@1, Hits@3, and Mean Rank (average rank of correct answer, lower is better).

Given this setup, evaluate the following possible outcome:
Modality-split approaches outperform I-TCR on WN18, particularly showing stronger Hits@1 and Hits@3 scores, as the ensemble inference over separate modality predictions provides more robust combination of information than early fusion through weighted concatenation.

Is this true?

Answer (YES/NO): NO